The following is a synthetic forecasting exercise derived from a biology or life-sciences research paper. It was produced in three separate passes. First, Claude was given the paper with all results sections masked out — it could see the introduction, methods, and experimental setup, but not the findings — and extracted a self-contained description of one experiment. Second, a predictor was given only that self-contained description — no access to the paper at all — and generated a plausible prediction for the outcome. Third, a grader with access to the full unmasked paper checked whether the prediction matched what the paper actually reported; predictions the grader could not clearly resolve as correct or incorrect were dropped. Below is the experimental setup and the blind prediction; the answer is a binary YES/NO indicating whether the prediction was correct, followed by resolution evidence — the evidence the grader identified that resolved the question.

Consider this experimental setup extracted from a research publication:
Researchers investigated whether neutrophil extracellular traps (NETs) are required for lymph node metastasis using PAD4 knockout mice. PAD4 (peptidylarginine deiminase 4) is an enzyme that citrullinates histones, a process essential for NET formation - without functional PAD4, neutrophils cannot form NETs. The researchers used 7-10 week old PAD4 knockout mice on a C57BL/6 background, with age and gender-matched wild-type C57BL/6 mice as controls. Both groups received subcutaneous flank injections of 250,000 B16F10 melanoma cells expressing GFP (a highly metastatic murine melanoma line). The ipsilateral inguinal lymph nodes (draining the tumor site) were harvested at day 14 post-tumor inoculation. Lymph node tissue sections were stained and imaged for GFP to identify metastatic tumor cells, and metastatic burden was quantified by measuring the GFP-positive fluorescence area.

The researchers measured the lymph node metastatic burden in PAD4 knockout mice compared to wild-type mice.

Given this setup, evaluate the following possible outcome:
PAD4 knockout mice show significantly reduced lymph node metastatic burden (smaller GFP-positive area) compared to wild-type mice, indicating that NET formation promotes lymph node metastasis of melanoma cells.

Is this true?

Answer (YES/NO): YES